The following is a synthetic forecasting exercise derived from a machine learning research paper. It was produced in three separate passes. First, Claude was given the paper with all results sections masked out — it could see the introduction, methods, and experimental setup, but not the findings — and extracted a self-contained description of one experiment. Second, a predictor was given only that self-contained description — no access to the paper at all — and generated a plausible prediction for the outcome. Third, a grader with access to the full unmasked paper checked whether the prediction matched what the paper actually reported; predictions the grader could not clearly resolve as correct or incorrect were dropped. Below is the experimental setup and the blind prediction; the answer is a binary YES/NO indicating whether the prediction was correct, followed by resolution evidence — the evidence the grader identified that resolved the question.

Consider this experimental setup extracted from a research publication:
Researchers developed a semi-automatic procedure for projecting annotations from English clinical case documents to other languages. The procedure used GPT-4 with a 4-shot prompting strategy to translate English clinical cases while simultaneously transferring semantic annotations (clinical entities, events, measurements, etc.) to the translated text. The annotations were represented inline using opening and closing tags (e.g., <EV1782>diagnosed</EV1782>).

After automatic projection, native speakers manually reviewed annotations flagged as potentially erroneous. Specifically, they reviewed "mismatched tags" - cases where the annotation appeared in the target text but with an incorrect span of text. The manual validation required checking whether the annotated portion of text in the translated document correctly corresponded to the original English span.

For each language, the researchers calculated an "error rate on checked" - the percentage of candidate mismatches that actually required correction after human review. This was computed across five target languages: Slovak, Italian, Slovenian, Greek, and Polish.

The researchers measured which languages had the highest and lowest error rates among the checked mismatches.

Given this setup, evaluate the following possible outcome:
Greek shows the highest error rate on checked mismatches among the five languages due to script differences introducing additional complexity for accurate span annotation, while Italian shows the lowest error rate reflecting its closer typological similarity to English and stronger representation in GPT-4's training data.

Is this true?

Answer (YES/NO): NO